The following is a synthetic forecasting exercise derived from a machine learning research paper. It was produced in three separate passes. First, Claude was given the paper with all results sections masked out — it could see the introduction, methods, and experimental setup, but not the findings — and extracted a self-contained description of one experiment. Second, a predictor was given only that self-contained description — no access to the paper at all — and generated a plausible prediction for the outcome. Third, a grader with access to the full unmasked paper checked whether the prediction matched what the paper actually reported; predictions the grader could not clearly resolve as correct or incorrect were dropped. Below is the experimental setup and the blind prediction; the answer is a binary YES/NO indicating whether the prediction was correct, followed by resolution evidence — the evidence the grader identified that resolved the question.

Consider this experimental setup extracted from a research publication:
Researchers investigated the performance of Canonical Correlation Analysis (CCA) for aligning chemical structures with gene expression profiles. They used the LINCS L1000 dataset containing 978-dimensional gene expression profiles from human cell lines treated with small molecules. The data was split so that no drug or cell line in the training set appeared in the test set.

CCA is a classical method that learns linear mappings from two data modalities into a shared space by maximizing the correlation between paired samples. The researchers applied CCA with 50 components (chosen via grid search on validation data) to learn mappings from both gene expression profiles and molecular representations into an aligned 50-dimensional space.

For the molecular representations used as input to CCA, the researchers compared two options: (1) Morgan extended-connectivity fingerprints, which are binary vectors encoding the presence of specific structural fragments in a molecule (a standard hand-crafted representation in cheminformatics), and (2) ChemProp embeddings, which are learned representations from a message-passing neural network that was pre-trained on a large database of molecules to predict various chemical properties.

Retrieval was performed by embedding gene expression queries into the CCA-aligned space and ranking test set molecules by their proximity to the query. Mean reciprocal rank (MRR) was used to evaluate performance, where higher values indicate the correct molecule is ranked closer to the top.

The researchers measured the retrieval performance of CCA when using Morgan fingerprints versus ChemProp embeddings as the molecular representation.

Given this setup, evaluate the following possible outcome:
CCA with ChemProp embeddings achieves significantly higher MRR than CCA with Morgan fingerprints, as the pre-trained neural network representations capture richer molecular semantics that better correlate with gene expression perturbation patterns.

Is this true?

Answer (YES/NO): NO